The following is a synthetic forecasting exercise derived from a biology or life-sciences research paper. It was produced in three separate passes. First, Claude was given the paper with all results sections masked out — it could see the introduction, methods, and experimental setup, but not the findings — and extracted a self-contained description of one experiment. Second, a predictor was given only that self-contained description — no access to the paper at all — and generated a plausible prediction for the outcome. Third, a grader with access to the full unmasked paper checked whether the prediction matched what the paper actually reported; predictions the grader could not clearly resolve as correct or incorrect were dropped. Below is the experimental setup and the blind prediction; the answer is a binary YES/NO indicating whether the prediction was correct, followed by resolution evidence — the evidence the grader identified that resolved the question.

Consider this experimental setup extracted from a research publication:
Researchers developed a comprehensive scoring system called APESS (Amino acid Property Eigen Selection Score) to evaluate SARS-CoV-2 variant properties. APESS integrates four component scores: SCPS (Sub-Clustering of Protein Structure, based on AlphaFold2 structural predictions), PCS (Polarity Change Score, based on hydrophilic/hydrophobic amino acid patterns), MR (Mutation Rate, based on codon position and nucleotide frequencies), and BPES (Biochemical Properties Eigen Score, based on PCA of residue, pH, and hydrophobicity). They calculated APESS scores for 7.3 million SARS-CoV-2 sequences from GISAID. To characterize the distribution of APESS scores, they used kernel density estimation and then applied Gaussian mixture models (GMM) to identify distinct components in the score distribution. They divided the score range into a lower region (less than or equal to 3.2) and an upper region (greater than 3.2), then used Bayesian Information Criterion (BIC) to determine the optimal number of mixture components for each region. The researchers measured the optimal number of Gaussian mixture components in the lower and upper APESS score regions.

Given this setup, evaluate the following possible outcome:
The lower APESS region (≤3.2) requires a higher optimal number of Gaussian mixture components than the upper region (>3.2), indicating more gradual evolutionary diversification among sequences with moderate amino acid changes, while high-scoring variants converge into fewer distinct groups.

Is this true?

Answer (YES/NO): NO